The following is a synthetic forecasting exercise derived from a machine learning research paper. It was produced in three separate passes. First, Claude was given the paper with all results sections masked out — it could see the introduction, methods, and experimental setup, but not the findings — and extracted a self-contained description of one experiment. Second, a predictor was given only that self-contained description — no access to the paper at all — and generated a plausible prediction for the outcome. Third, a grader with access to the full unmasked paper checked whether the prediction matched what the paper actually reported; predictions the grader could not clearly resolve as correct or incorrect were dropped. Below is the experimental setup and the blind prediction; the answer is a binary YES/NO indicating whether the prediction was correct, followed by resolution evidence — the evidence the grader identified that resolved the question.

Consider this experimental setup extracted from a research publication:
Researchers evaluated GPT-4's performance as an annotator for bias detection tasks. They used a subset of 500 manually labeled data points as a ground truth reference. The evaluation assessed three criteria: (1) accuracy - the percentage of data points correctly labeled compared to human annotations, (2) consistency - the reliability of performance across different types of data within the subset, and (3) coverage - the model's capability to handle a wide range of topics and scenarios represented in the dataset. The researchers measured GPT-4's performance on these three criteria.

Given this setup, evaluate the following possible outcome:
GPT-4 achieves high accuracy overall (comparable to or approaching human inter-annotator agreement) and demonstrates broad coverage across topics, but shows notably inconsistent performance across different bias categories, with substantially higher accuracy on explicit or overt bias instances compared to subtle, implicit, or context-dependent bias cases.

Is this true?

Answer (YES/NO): NO